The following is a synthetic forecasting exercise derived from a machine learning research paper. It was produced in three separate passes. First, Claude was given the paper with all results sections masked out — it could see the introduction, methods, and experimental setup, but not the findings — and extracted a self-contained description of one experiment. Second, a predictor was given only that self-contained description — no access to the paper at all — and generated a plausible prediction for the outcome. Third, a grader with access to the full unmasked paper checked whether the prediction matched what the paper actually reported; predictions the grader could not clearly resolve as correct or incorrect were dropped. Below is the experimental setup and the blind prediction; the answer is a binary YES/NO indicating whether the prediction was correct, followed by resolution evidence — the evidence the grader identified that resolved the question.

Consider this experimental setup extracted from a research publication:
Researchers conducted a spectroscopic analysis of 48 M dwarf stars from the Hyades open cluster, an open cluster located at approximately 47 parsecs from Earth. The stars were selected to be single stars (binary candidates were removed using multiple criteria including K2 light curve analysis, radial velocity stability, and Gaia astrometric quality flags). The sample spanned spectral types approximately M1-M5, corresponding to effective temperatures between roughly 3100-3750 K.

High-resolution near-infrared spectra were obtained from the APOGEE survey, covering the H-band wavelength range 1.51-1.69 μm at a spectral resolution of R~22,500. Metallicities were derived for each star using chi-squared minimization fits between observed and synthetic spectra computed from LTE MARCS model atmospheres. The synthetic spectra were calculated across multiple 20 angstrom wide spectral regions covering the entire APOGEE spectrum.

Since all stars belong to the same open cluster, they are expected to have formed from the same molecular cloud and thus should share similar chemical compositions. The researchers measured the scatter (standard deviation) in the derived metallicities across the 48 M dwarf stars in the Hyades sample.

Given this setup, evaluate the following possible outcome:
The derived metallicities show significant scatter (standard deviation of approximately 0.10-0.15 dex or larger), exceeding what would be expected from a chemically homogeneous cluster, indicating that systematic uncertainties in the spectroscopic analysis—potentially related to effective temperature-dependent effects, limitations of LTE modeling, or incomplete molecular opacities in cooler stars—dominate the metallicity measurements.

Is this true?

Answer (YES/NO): NO